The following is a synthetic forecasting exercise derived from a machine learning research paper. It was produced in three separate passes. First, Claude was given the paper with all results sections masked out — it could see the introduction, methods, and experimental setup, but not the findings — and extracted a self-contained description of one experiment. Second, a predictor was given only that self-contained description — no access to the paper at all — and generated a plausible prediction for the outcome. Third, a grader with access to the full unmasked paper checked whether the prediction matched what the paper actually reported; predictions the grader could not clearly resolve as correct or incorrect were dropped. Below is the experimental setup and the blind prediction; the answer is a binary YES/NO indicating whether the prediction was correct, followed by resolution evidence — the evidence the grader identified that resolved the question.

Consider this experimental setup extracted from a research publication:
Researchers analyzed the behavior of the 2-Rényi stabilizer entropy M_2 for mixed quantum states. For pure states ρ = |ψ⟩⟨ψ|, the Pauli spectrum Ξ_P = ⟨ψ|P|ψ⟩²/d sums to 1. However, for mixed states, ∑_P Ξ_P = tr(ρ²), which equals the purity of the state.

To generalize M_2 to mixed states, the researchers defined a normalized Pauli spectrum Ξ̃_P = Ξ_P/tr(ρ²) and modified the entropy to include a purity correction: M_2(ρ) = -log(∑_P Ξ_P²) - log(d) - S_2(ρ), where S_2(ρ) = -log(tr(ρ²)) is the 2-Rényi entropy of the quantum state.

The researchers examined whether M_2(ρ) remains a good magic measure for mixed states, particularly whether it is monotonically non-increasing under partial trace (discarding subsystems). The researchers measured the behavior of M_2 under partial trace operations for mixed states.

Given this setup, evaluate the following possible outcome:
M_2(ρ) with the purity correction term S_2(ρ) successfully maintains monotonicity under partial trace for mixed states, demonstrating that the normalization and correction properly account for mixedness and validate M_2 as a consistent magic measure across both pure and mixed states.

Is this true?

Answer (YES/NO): NO